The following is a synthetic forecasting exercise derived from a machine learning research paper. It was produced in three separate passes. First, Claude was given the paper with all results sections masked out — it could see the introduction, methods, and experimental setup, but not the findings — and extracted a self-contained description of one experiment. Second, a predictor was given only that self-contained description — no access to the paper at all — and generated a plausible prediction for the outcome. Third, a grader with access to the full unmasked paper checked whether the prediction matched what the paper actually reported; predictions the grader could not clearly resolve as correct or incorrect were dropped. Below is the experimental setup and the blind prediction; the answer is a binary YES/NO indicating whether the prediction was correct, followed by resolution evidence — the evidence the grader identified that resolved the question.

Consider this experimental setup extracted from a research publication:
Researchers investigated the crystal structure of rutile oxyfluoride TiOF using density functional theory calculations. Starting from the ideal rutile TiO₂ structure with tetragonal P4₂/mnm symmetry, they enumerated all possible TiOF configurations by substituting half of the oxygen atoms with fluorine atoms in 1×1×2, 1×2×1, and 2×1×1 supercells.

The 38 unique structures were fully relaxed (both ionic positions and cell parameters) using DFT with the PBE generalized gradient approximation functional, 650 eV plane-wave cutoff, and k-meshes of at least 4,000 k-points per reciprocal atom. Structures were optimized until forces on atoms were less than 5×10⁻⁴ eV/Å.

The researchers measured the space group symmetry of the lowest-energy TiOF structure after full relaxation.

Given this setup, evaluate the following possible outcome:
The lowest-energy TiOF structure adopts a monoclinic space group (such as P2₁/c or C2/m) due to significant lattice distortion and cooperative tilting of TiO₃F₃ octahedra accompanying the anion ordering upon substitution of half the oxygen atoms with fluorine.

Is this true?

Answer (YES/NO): YES